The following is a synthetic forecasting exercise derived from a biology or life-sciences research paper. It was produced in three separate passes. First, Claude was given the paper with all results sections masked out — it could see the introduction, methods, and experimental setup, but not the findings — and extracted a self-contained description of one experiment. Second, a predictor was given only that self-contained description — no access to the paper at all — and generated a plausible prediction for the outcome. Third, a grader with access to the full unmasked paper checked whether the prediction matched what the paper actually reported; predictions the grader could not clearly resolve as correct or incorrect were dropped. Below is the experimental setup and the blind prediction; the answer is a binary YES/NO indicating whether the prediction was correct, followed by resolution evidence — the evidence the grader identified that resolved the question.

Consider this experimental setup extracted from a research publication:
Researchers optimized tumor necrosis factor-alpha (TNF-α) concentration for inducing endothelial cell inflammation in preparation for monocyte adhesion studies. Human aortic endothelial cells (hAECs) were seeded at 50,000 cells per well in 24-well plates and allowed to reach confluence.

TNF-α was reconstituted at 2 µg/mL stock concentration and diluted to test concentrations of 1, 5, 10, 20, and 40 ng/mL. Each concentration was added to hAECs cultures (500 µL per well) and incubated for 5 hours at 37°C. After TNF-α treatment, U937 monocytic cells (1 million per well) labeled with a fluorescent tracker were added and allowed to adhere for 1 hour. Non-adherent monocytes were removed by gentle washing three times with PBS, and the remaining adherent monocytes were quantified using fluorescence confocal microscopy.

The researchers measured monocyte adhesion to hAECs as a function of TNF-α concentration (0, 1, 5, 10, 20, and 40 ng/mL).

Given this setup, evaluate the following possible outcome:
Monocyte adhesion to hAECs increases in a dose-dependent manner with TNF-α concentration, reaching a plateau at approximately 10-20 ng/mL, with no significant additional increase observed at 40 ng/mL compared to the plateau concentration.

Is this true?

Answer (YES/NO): NO